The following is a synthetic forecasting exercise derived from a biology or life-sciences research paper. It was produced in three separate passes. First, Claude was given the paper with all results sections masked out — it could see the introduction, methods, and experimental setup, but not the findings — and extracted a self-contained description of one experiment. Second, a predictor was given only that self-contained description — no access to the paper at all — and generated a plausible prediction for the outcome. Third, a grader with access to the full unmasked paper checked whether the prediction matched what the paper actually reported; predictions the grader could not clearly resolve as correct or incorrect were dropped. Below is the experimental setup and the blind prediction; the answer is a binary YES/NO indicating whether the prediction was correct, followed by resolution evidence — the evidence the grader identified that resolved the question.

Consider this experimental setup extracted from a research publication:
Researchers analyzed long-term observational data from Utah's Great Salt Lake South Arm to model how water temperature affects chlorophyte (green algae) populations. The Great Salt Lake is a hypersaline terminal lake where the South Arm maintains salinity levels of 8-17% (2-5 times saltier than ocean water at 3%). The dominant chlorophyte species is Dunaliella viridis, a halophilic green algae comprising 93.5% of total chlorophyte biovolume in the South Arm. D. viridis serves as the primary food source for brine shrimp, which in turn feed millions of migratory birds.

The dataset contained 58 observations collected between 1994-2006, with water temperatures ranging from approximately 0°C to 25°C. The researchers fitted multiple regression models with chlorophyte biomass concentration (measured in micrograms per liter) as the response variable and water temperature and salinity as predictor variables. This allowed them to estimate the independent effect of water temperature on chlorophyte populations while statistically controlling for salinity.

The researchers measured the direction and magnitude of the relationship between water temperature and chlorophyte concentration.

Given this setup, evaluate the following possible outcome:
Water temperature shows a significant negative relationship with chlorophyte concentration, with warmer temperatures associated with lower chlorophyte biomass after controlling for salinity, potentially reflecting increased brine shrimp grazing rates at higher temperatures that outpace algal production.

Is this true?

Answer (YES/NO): YES